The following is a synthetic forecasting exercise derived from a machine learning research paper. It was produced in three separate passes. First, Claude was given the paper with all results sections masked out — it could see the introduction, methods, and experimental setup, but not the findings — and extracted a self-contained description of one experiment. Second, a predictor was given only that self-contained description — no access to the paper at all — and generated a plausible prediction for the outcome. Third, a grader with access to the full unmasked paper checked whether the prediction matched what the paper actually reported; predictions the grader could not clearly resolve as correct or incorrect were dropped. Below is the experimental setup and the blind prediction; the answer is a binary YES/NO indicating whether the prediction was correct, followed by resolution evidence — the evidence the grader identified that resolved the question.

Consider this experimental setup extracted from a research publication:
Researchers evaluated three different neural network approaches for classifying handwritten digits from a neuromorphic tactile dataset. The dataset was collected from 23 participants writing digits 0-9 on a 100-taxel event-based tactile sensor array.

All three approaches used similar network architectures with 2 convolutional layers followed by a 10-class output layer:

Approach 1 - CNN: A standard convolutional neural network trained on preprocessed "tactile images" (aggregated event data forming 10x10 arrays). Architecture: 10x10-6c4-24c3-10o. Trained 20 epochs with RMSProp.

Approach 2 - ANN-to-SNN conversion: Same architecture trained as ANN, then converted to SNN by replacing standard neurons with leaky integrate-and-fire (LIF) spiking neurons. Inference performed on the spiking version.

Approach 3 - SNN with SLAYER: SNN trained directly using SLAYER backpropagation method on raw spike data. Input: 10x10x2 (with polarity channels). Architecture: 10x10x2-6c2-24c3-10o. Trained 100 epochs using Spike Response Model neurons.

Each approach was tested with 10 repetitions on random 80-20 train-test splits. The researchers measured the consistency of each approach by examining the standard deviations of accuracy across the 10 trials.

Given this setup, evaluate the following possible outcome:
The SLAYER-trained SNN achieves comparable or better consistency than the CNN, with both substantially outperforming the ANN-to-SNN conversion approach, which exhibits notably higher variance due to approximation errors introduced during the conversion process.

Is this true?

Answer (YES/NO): NO